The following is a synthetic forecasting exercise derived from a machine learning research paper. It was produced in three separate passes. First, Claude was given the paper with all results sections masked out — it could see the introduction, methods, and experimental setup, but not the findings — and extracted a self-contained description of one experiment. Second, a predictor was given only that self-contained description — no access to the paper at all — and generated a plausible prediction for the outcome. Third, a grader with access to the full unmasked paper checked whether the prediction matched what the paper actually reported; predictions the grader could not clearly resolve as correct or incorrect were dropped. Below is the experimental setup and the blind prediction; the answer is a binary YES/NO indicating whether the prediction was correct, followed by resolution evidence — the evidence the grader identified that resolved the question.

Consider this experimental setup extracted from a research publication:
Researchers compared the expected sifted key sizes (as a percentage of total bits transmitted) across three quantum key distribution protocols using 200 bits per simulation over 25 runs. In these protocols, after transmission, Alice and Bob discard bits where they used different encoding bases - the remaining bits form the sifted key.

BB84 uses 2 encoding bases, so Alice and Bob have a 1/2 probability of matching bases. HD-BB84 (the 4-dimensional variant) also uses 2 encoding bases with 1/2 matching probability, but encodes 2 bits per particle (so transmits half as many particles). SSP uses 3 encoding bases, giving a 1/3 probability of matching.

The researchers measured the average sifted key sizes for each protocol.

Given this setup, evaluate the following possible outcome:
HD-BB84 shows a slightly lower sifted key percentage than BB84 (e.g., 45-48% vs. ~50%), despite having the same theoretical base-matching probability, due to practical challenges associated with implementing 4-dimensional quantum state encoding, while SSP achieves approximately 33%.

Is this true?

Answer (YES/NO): NO